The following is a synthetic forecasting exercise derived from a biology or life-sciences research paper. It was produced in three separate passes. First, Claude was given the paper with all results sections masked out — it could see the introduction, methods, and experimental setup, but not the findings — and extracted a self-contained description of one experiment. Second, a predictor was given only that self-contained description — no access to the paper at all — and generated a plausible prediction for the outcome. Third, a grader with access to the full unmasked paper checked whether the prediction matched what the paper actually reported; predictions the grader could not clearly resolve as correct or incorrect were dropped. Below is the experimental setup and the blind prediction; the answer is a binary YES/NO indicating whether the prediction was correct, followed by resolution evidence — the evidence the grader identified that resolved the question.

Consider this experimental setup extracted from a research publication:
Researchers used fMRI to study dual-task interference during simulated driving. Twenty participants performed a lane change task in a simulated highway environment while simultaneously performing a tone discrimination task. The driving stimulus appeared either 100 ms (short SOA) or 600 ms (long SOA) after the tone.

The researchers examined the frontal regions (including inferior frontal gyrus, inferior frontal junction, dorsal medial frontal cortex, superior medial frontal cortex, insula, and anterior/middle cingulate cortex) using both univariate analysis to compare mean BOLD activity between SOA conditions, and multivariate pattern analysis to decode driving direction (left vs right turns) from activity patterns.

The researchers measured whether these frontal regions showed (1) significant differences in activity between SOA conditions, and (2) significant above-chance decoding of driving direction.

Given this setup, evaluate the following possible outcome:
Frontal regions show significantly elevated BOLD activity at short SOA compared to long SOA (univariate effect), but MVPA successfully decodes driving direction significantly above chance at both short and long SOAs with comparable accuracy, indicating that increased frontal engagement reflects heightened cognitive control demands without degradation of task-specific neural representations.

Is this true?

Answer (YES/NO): NO